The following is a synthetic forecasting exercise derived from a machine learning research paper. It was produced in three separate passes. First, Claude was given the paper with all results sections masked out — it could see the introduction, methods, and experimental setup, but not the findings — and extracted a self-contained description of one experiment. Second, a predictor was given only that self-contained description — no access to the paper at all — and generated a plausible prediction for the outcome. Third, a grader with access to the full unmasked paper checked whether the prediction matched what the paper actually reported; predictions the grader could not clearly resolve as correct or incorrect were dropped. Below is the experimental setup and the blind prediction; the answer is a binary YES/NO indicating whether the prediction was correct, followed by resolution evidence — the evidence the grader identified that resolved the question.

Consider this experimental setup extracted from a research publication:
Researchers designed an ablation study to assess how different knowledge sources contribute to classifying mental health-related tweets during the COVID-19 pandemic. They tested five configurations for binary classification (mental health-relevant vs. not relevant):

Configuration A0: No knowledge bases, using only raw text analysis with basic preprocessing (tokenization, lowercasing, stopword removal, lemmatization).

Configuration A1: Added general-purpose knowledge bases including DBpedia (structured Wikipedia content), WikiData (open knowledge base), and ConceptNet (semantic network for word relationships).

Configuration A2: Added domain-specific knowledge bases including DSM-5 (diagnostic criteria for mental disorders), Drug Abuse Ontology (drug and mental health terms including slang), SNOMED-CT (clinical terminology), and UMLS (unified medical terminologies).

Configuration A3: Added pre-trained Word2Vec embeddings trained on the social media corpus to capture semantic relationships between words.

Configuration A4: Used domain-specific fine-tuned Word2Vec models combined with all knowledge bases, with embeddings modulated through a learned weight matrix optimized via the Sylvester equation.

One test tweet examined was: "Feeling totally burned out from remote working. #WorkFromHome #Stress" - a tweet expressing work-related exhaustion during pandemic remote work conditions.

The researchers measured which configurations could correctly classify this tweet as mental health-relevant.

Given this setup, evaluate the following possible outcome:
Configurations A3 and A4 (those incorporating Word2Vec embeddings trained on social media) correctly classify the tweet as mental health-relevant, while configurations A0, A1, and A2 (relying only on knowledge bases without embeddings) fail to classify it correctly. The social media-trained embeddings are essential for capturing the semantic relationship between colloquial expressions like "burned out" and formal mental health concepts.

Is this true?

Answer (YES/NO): YES